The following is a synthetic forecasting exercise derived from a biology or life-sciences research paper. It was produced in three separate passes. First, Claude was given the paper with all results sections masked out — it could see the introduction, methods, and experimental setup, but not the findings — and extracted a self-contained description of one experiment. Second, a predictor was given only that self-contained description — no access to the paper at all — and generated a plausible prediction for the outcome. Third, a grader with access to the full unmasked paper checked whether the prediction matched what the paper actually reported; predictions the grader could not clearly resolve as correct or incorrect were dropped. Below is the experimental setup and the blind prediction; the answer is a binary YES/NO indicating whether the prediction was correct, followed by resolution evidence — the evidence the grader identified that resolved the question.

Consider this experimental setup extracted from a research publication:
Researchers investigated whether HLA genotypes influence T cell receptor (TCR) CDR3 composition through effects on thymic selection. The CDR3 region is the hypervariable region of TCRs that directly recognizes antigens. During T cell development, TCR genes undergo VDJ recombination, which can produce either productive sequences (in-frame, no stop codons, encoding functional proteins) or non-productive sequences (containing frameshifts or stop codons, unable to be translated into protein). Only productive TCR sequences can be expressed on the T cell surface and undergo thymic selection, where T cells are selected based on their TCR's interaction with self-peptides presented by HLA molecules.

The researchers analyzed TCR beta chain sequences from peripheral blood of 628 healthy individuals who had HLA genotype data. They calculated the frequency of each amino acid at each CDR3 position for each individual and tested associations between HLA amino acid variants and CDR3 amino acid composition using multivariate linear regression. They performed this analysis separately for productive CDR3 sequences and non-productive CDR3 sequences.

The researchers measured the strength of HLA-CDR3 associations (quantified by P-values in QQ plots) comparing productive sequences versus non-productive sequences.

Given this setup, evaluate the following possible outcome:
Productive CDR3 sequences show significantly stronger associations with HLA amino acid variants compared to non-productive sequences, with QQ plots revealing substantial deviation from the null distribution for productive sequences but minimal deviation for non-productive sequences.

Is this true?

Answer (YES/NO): YES